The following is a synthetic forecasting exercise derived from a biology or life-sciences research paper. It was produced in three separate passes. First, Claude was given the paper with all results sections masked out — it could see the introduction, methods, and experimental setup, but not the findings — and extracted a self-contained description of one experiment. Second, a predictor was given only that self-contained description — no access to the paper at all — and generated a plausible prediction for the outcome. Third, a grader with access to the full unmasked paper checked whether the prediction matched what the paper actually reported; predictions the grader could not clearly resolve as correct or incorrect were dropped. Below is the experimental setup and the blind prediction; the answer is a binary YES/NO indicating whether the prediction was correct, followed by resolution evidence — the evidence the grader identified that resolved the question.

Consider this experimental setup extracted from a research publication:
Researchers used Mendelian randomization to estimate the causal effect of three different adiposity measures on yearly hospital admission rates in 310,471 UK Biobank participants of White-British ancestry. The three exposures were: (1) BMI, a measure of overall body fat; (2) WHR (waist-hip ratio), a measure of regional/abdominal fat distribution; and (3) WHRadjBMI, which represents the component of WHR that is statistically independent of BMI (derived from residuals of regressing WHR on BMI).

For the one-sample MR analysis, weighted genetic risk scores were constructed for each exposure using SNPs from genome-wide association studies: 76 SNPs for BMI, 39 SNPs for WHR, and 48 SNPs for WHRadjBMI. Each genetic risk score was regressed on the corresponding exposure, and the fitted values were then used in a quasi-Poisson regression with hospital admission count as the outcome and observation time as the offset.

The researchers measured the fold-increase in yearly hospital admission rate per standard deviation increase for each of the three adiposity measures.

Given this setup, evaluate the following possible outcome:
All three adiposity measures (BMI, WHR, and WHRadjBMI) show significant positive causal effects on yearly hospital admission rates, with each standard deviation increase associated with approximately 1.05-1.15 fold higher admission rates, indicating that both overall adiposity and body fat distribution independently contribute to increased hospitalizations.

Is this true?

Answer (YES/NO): NO